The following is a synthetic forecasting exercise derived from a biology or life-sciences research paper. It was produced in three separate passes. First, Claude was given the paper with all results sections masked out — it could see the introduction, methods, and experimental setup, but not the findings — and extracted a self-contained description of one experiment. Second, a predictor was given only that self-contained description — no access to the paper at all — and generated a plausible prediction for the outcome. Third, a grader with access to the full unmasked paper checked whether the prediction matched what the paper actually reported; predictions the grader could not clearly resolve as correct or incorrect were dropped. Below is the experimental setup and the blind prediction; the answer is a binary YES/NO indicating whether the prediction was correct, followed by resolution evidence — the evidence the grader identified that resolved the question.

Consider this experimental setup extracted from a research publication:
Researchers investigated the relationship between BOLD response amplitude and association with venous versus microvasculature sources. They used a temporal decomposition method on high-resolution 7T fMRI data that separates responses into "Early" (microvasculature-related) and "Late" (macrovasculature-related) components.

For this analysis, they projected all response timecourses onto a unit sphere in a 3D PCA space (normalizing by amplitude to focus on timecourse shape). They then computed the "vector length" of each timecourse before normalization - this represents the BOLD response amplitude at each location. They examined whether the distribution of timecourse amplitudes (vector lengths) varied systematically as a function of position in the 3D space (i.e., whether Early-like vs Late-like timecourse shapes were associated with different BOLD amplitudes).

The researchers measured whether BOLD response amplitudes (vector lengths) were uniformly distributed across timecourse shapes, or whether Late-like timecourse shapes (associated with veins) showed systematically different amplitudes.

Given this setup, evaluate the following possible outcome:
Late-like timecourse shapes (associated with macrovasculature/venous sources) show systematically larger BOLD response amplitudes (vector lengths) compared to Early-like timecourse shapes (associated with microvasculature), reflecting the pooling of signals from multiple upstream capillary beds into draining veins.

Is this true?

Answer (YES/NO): YES